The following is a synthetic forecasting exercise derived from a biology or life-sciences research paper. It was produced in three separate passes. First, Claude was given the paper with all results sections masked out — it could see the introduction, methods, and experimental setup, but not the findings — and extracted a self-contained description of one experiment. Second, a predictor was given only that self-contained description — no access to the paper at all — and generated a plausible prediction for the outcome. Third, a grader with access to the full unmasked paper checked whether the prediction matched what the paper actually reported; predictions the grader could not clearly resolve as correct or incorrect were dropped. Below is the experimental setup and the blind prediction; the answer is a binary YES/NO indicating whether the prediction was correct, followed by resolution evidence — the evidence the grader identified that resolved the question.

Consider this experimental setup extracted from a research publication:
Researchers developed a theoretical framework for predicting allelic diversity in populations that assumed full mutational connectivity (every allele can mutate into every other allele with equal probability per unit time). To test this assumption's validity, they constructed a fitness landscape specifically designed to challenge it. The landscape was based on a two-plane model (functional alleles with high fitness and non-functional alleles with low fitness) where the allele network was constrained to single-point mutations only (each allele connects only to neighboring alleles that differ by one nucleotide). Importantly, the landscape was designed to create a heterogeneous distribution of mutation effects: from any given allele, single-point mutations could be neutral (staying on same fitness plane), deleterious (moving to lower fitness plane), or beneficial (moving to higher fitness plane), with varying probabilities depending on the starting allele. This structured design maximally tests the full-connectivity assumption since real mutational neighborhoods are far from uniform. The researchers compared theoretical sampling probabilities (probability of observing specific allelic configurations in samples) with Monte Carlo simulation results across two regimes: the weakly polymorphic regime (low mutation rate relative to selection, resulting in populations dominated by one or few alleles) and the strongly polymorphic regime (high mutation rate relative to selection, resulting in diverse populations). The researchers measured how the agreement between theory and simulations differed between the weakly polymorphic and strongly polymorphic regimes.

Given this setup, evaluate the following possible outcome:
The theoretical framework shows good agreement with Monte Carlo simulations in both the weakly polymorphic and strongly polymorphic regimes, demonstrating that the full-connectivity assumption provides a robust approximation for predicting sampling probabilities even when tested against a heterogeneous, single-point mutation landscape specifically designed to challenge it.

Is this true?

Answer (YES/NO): NO